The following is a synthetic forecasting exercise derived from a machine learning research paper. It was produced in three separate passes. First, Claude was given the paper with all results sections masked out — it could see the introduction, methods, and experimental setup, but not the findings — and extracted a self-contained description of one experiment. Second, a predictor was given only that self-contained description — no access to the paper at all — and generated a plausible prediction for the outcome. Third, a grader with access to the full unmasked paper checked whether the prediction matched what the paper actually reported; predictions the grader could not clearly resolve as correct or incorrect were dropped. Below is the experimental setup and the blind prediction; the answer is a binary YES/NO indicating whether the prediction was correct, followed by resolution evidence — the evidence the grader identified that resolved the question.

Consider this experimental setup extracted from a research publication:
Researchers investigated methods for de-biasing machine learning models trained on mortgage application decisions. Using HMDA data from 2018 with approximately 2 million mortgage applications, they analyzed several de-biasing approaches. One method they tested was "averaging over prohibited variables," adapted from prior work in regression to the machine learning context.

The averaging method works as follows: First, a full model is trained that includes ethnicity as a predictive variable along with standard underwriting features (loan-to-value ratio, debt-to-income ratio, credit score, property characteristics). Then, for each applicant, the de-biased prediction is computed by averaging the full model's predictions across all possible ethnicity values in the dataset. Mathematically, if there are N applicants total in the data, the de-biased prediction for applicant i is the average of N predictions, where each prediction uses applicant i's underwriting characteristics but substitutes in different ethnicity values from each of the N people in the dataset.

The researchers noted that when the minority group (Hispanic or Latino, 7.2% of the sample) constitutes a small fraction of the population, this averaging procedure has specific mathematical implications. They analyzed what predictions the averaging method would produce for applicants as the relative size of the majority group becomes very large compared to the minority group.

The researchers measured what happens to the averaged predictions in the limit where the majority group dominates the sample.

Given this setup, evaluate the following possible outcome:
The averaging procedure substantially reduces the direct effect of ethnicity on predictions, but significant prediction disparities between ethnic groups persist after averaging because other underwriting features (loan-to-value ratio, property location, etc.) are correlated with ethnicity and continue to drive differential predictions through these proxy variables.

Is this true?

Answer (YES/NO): NO